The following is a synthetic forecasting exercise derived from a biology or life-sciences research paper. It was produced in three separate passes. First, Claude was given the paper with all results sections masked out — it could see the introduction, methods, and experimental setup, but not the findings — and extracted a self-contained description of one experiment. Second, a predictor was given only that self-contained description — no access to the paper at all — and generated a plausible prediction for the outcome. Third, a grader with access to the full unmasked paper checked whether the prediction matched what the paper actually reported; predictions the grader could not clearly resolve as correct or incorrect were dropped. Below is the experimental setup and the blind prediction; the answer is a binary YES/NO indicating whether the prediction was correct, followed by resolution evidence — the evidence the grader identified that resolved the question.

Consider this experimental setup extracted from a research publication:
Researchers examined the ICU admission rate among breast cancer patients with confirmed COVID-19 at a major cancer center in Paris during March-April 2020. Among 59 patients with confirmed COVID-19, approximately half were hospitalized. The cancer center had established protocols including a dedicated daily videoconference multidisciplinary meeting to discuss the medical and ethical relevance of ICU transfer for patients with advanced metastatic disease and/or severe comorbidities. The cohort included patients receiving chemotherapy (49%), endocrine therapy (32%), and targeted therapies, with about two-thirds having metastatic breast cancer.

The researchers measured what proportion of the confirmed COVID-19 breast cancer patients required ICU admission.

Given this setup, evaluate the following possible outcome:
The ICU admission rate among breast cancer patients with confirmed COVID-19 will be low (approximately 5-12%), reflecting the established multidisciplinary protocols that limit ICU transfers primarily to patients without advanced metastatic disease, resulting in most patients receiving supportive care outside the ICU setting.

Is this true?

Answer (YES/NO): YES